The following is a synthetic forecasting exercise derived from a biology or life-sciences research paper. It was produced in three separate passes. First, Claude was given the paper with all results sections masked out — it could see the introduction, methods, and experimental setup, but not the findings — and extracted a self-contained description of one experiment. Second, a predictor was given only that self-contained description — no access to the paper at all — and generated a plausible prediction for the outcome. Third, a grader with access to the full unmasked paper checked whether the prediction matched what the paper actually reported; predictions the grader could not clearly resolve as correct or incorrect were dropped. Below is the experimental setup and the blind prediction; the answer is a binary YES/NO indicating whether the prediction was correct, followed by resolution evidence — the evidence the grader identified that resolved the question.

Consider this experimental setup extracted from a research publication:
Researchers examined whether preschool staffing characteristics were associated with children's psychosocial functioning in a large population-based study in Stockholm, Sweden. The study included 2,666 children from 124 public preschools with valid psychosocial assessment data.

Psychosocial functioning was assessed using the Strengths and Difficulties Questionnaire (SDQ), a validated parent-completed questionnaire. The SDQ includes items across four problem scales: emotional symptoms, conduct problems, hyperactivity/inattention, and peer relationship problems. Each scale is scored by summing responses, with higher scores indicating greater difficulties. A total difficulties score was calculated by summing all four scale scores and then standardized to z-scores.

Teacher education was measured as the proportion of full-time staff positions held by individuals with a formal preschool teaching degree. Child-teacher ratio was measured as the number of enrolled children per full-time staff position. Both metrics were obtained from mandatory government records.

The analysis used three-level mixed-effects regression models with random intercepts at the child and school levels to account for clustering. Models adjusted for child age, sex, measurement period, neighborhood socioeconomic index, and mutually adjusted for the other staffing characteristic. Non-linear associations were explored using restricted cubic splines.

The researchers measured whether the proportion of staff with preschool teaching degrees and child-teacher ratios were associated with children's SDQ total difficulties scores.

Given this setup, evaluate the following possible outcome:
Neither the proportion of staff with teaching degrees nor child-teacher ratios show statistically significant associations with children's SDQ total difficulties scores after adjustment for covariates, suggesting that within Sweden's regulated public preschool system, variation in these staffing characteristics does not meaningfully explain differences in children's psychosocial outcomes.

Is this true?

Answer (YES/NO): YES